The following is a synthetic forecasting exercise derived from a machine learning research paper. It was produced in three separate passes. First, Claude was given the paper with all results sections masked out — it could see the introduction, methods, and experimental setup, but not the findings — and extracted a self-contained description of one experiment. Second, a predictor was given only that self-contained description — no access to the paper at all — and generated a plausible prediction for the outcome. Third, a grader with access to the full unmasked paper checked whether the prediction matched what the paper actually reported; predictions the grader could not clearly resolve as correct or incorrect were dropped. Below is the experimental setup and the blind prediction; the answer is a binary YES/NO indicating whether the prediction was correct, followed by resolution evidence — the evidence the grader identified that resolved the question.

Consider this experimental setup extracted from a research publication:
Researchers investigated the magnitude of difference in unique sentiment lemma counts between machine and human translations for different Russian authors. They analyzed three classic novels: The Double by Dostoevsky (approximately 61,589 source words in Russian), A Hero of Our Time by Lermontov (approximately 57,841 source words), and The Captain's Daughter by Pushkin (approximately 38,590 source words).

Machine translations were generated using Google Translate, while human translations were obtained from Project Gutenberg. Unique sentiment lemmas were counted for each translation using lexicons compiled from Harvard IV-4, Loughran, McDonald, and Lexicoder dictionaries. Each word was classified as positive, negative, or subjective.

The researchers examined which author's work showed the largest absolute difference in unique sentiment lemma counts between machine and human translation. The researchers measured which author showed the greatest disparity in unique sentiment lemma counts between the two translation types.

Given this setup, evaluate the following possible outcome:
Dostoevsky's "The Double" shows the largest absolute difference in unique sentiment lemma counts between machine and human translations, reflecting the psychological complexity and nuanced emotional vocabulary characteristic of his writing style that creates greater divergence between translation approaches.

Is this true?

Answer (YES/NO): NO